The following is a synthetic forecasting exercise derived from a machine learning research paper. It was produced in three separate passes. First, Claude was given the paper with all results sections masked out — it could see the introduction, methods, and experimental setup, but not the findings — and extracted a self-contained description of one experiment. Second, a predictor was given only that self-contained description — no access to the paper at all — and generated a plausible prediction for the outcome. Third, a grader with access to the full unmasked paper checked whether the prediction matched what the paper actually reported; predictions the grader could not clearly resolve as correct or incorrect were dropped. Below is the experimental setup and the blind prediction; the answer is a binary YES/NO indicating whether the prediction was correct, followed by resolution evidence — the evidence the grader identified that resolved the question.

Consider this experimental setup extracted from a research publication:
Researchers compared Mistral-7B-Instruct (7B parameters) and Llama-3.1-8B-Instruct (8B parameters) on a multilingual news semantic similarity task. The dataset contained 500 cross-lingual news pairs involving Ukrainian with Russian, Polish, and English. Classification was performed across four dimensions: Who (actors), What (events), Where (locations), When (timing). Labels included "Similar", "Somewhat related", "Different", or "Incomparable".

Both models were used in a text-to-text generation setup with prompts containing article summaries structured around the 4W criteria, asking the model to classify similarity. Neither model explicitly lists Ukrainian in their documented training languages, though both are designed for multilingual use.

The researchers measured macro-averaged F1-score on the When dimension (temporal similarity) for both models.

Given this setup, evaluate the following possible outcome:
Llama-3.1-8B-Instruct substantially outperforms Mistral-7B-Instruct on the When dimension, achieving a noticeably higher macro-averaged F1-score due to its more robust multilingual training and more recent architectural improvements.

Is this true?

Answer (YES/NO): YES